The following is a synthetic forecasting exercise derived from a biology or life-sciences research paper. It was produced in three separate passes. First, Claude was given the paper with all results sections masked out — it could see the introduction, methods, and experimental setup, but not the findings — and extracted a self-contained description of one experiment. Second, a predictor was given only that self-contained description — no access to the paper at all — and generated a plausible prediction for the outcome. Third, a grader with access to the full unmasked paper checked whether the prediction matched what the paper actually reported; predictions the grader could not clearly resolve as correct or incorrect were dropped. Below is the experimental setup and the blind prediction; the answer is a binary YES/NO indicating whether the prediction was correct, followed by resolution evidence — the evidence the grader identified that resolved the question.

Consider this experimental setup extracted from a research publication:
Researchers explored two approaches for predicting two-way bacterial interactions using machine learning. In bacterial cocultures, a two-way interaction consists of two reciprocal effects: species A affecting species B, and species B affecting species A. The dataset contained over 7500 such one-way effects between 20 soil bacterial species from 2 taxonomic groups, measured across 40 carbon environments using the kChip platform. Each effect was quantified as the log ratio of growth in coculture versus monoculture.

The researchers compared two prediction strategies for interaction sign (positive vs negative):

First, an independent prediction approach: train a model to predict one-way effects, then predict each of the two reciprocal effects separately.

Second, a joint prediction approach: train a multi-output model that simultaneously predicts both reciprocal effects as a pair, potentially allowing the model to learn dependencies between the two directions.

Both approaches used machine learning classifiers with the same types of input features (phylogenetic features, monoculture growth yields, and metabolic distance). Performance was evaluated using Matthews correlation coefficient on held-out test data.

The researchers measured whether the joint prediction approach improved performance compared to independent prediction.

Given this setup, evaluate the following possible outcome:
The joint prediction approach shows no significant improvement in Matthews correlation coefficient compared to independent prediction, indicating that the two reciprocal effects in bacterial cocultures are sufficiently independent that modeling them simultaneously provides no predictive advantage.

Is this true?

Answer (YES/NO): YES